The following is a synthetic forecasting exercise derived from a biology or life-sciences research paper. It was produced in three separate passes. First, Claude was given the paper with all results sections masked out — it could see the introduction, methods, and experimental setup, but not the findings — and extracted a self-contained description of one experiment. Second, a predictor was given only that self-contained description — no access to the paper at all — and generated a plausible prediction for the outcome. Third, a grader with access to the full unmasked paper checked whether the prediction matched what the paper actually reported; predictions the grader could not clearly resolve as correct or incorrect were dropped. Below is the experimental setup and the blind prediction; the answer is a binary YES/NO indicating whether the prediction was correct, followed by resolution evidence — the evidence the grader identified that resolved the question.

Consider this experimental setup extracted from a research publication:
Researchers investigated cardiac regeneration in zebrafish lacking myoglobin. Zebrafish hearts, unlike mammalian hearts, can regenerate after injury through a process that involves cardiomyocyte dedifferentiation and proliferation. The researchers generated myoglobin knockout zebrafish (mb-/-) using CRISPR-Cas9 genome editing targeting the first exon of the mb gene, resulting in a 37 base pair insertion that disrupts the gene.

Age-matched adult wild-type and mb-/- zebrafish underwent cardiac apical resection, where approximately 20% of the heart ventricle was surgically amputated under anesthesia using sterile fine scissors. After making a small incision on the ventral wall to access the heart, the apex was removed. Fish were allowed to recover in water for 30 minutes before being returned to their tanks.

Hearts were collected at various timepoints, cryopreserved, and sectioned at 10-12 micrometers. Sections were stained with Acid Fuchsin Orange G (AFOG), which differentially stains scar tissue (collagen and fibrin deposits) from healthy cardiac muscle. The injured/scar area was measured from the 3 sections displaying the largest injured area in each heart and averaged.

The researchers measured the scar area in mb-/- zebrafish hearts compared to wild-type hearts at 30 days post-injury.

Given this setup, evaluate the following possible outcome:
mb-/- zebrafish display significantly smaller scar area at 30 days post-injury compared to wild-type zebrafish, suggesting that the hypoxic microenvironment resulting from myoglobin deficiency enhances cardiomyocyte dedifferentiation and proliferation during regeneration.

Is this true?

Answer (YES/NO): NO